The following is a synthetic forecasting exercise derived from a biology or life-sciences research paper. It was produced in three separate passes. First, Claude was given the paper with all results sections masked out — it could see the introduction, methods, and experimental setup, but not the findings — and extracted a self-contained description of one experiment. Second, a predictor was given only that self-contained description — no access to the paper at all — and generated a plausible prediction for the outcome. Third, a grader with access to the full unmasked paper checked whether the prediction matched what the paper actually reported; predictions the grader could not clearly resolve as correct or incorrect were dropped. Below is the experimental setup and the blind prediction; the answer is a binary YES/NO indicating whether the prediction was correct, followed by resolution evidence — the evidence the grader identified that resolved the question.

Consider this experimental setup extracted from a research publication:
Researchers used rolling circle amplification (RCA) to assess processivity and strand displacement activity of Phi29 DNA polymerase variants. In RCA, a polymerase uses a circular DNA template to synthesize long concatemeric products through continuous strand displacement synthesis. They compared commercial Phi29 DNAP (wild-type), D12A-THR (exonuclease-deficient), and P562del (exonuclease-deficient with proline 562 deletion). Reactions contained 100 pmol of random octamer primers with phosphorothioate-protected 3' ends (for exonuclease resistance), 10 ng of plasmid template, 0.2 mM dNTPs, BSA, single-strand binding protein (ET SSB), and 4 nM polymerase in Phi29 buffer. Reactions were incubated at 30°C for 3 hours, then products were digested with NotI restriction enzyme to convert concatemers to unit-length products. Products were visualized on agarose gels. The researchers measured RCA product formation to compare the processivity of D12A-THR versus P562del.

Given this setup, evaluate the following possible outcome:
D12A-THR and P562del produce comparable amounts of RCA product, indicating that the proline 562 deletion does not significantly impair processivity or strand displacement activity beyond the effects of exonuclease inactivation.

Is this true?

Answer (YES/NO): NO